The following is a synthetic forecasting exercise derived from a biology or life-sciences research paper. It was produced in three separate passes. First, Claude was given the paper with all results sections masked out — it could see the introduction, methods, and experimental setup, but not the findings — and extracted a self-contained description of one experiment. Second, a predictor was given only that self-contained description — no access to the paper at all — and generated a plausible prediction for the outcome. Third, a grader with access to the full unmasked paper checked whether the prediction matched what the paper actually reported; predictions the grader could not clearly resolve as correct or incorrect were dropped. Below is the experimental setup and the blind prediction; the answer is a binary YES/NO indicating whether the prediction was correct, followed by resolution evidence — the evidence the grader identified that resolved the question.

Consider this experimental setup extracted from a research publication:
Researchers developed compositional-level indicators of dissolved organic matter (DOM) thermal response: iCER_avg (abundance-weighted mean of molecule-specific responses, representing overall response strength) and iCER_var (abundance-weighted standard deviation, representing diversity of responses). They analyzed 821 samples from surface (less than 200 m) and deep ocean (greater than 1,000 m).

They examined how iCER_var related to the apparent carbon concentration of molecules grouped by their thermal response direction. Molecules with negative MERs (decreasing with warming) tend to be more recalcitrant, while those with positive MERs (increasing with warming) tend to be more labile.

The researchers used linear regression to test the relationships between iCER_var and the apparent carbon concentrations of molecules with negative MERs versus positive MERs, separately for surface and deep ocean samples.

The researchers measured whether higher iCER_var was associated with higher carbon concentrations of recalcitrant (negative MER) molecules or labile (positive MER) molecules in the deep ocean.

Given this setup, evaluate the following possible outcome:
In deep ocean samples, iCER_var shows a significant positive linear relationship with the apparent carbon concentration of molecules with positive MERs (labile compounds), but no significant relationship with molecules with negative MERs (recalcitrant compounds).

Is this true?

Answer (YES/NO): NO